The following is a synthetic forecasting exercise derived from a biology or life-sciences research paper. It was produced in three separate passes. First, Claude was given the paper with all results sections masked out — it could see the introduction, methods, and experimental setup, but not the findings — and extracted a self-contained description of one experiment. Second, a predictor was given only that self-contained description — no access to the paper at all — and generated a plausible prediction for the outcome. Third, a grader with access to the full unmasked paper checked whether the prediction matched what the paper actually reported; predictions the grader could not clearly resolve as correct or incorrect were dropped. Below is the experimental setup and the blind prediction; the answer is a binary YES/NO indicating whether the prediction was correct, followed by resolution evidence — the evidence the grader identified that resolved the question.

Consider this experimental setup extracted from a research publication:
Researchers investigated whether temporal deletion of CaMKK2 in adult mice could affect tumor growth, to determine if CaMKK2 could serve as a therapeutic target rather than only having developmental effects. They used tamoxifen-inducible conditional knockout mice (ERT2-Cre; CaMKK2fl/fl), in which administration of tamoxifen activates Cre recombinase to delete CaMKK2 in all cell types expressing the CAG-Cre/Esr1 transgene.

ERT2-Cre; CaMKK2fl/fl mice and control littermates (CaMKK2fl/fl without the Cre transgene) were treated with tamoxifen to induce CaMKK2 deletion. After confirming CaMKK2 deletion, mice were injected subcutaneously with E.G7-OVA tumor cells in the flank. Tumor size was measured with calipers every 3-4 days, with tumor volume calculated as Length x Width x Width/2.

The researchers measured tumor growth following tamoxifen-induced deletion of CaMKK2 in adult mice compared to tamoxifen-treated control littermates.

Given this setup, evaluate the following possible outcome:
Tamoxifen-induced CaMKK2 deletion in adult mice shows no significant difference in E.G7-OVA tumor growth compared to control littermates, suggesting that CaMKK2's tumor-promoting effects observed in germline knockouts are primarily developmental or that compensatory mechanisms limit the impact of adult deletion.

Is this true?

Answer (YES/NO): NO